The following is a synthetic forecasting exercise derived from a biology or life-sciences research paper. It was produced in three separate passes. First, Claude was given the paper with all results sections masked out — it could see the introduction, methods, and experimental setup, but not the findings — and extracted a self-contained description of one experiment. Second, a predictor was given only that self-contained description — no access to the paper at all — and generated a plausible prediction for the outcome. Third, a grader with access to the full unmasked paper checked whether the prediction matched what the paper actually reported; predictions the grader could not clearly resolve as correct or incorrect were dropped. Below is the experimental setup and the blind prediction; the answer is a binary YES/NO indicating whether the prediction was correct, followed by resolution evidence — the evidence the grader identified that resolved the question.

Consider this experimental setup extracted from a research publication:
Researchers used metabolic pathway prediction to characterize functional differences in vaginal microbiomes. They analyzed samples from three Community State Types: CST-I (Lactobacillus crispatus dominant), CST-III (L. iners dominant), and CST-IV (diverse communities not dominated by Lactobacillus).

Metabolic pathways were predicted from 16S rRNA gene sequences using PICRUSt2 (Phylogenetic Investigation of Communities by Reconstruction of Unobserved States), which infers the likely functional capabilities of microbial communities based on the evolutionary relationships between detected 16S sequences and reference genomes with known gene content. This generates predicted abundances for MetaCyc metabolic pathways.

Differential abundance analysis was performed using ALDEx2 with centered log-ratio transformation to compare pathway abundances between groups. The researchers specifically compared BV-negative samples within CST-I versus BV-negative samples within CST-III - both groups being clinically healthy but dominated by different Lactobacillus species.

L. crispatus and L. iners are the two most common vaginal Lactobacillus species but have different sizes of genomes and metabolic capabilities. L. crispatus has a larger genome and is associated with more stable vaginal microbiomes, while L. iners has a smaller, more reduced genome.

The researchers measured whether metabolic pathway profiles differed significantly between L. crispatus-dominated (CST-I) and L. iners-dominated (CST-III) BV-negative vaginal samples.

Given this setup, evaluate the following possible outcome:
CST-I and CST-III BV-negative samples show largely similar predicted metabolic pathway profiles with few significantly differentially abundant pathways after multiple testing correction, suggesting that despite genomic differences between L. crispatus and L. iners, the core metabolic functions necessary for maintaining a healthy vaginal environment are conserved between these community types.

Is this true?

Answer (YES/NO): YES